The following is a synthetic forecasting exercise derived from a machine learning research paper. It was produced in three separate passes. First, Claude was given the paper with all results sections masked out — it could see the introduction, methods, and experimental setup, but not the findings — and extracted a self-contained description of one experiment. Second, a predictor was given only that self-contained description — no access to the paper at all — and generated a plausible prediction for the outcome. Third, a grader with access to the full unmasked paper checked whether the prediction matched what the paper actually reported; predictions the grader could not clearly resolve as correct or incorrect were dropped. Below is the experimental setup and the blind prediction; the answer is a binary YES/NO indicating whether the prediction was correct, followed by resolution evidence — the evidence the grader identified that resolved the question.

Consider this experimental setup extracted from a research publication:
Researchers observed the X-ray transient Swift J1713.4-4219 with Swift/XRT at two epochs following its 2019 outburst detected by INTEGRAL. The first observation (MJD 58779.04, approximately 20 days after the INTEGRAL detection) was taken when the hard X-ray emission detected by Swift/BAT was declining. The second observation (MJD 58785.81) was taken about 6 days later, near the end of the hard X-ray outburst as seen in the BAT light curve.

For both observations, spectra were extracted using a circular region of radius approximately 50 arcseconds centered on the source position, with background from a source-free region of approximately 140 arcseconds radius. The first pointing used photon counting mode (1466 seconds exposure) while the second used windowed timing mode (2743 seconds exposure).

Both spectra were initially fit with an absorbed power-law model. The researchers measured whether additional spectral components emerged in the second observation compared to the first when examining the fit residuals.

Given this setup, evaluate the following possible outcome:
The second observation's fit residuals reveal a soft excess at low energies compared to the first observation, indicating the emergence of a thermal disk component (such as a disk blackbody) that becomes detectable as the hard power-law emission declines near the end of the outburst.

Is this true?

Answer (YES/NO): NO